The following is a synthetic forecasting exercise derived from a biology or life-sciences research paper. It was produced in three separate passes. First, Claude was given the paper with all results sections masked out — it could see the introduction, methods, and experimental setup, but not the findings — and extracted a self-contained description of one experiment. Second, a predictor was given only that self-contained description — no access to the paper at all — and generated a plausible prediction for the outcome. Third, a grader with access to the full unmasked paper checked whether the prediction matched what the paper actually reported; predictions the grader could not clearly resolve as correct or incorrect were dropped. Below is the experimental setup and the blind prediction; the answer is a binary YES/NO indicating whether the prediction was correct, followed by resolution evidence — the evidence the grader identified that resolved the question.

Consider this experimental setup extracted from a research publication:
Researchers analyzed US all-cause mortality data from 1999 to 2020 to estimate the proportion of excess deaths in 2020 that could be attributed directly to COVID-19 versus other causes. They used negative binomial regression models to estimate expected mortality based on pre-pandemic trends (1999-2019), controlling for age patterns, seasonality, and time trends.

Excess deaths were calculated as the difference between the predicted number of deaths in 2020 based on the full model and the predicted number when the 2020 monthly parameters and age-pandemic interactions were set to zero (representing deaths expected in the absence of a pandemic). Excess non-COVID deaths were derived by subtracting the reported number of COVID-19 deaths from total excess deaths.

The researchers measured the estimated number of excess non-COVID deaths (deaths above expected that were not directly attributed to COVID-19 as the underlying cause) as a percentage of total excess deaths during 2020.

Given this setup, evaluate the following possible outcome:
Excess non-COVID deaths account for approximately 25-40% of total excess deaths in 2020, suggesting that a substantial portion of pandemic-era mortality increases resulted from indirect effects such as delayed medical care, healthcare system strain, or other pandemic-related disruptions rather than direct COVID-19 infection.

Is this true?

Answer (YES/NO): NO